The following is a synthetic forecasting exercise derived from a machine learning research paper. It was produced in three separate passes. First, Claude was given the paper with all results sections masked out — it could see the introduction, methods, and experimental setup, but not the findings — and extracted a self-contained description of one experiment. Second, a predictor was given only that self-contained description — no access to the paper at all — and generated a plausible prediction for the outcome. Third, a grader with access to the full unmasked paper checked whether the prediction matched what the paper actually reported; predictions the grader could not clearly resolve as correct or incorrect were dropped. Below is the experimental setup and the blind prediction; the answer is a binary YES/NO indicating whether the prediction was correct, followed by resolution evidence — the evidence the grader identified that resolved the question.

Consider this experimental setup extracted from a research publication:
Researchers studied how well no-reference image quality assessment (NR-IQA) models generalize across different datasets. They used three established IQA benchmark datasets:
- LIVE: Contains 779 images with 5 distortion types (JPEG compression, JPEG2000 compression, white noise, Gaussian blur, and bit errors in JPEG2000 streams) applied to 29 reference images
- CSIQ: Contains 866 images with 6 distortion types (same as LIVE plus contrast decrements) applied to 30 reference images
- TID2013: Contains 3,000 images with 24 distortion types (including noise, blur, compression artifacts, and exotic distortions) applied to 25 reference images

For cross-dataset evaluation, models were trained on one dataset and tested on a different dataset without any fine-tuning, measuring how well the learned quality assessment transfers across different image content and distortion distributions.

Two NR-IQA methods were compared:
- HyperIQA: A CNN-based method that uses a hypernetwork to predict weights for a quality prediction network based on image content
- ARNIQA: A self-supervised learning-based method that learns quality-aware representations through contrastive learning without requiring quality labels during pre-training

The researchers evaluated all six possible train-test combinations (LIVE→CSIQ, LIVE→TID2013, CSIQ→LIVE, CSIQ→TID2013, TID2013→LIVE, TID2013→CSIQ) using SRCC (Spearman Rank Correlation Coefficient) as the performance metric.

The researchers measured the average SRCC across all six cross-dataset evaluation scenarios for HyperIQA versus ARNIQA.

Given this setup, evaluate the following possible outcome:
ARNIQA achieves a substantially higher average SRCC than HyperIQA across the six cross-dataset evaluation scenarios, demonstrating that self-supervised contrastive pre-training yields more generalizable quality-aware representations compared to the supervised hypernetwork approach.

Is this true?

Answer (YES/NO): YES